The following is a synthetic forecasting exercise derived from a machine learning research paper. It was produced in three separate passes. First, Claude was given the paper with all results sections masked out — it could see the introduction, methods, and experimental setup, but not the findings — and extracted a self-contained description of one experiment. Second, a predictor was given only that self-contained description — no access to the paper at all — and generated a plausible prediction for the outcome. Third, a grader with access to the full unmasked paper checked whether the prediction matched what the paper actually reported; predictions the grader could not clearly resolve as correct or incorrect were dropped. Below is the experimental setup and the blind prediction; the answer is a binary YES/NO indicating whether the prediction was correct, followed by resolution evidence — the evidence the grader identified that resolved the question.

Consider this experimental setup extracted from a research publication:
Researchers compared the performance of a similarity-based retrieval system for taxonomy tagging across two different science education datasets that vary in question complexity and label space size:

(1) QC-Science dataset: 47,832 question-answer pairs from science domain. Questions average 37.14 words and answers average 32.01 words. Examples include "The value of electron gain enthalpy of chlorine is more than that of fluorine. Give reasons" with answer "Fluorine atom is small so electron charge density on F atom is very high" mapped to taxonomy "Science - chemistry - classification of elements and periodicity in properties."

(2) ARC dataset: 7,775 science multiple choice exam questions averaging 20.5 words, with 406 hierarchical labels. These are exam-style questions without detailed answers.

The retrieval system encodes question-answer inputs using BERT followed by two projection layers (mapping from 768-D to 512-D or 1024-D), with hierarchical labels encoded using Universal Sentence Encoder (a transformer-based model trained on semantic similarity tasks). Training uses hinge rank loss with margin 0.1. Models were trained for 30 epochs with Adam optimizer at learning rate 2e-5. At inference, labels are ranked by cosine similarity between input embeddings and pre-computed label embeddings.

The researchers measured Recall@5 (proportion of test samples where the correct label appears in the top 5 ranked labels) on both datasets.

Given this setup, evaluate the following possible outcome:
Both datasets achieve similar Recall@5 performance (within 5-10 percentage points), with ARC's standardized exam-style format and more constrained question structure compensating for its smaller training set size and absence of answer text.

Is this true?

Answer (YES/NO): NO